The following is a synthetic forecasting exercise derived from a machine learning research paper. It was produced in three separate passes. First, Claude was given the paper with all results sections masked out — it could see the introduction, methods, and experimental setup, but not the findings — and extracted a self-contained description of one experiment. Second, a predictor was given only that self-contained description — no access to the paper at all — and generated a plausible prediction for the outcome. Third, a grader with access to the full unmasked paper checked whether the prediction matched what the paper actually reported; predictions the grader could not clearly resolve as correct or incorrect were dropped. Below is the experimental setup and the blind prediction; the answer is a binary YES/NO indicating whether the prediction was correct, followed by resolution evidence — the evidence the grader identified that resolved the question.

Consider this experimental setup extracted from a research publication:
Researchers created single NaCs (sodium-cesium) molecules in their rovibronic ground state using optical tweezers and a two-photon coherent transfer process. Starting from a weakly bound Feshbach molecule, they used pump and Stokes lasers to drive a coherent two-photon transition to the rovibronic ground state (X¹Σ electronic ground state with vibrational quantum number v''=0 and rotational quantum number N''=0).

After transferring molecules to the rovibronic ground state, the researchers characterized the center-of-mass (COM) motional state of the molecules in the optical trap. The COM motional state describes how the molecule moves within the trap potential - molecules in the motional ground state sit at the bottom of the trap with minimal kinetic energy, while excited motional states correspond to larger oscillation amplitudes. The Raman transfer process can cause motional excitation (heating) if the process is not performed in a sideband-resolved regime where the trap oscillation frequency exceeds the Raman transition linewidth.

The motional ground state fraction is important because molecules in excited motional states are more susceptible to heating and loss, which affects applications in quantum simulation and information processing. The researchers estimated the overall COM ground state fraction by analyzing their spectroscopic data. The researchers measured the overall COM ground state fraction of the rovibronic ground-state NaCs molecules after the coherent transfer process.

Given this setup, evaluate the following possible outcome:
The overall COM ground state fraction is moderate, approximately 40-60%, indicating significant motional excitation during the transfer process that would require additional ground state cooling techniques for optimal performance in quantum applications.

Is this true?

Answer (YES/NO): NO